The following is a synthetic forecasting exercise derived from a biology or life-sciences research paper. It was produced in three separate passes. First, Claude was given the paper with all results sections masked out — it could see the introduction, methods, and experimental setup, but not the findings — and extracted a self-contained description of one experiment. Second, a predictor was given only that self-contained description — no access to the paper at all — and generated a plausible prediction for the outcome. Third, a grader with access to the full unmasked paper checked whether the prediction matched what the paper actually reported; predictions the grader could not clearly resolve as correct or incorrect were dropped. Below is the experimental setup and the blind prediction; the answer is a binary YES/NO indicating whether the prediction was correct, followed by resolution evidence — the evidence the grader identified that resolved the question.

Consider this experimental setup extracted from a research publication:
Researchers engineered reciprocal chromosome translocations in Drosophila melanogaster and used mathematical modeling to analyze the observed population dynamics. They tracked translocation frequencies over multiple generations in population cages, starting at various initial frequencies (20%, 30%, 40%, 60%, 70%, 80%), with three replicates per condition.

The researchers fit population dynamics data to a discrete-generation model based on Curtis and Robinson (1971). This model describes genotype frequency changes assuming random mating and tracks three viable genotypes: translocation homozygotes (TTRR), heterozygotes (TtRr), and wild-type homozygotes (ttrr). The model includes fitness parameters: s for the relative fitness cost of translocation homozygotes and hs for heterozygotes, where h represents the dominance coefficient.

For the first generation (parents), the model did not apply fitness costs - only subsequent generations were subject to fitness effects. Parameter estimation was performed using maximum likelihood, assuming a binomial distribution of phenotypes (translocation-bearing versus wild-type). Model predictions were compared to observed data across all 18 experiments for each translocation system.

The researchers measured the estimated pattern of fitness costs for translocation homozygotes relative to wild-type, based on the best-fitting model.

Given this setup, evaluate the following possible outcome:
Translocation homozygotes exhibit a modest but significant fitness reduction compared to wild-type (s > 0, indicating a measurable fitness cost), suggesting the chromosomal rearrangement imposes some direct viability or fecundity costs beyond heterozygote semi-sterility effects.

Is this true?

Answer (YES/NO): NO